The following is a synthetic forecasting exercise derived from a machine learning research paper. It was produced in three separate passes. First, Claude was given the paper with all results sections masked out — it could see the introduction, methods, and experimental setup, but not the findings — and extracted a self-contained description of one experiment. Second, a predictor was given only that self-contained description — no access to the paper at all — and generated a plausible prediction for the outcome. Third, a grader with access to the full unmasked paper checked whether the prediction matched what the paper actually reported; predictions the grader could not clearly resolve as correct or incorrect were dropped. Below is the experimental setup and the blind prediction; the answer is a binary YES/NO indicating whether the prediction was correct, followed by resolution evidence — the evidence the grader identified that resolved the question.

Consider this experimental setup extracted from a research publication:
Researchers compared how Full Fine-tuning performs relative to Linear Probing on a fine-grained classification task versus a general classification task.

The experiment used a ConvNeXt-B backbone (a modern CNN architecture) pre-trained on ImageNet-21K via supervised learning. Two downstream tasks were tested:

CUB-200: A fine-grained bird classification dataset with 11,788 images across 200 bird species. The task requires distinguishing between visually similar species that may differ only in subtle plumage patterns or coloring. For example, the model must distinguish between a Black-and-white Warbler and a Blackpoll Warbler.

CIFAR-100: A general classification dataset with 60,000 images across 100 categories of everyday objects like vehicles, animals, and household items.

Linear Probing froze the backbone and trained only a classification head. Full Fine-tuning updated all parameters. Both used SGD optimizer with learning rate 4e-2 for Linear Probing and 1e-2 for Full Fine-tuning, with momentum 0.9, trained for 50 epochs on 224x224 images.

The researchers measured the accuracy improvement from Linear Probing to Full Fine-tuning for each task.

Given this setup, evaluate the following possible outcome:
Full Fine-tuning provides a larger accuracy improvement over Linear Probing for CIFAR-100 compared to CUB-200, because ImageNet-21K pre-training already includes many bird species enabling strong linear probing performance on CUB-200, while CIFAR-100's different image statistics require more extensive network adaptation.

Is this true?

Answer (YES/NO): YES